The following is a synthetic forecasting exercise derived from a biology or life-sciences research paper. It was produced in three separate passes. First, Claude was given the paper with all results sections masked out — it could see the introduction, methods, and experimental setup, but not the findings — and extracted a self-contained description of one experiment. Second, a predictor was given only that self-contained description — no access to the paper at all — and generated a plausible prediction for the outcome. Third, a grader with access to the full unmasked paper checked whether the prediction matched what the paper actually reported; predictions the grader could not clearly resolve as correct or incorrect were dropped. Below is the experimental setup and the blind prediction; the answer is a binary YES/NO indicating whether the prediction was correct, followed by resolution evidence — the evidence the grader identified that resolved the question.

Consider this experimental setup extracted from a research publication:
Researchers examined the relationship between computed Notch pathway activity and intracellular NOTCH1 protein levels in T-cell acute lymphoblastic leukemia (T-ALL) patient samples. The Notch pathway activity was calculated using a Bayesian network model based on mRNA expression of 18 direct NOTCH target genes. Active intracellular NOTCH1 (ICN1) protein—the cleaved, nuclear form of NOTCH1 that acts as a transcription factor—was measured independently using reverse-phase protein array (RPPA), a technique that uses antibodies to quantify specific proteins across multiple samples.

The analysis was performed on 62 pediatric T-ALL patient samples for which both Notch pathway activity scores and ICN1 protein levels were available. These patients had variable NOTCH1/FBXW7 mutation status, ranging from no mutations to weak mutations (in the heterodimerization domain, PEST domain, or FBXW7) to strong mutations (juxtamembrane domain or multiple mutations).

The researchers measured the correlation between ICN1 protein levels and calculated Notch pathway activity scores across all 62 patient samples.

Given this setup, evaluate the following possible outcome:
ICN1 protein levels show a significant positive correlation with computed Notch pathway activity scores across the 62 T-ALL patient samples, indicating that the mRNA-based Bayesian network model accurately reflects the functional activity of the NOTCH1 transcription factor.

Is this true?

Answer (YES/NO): YES